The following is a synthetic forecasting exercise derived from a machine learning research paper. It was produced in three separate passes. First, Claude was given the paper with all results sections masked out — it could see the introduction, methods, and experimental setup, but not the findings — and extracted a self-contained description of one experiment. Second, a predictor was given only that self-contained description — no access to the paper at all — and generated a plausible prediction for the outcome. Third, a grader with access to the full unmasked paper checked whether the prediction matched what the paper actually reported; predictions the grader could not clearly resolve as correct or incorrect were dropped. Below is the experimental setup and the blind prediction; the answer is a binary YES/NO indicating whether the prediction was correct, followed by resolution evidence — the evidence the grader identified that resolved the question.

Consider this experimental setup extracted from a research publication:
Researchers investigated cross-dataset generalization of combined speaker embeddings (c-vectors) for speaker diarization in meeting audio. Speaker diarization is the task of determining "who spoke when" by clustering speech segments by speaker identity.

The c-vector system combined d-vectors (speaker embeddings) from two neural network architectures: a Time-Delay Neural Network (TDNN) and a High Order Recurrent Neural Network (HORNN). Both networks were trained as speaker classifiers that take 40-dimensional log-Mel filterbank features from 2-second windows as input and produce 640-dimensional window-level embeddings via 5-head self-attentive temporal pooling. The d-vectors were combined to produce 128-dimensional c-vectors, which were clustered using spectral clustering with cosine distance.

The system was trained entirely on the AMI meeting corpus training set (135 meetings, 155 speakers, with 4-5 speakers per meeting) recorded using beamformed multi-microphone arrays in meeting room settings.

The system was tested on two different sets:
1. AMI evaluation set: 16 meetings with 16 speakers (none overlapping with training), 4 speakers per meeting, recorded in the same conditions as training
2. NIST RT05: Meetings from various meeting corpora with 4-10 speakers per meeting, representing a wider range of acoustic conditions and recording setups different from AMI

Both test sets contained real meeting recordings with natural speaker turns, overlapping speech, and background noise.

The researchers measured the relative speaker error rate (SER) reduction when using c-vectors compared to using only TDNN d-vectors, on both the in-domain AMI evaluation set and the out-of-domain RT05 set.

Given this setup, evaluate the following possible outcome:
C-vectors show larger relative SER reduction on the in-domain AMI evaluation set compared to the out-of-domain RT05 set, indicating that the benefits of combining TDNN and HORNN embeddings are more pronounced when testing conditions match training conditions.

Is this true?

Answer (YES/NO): YES